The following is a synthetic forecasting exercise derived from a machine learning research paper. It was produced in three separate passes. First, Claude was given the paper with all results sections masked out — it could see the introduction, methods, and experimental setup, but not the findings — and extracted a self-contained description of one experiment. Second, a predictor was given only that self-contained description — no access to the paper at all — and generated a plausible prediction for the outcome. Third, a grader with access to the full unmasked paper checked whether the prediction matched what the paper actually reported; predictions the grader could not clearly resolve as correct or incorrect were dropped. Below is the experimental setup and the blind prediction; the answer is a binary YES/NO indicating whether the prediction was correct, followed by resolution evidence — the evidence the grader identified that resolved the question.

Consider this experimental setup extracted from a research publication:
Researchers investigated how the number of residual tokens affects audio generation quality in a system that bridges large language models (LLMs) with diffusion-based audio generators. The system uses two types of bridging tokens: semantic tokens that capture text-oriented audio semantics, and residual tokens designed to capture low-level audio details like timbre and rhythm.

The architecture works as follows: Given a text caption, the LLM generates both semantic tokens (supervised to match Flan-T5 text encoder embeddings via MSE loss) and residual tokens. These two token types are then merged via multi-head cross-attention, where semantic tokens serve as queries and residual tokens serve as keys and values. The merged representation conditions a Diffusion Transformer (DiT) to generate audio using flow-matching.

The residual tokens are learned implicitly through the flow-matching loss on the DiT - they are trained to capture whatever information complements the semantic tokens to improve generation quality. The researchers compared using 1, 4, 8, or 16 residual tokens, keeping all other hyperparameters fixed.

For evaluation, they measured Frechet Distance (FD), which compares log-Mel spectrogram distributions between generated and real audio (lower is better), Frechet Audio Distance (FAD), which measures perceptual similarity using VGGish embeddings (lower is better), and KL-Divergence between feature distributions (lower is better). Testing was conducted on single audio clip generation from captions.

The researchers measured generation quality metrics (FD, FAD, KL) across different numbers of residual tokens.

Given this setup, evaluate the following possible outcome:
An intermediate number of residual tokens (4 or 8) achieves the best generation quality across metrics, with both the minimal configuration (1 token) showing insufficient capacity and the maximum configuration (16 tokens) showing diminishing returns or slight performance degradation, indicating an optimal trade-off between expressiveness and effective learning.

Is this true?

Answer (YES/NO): YES